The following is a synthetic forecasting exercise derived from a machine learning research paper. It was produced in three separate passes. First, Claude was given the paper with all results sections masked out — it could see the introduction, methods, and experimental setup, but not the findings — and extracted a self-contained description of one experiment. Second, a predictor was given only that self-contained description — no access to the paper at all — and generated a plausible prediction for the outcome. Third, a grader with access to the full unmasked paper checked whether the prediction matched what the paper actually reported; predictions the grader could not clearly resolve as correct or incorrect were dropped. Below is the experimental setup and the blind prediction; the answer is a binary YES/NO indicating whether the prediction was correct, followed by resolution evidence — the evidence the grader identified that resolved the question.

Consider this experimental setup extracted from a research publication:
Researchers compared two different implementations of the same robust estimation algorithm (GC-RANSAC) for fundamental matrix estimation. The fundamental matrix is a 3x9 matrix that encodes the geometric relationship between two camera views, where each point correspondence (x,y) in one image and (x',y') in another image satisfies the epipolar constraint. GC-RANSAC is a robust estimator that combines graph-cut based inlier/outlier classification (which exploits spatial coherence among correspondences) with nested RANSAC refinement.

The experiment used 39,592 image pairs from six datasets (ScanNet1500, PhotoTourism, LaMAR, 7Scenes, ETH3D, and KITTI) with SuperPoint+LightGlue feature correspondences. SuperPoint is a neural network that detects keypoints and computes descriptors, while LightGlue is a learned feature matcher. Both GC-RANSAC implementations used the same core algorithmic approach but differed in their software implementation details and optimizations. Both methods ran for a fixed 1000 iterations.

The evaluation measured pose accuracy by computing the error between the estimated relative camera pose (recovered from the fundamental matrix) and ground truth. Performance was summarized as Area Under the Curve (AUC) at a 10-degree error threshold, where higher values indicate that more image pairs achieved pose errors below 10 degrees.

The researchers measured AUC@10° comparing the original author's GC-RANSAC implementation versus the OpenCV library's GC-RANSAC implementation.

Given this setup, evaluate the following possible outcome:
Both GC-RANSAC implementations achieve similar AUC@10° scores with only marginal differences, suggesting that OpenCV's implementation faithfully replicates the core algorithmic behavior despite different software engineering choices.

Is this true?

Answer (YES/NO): NO